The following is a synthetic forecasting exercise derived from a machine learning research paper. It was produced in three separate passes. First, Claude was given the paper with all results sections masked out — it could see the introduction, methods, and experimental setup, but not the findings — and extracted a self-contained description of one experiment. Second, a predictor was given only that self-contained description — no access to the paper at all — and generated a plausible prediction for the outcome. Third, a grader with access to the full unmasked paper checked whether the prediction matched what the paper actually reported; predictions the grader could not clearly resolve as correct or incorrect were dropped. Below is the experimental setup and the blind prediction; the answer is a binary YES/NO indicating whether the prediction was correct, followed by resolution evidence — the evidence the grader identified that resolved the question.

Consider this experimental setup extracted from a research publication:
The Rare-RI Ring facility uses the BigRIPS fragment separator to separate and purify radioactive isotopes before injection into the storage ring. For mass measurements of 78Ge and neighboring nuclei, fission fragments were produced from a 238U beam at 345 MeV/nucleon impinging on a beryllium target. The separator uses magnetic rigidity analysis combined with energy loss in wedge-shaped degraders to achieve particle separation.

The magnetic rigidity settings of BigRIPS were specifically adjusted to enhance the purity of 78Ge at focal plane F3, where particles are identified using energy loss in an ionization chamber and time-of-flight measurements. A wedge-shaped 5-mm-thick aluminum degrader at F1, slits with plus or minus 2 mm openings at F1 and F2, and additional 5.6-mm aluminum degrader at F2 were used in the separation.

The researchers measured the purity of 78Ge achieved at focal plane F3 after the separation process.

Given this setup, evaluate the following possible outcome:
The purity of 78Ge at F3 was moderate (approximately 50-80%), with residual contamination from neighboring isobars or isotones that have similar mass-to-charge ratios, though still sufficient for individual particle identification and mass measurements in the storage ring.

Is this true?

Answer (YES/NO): NO